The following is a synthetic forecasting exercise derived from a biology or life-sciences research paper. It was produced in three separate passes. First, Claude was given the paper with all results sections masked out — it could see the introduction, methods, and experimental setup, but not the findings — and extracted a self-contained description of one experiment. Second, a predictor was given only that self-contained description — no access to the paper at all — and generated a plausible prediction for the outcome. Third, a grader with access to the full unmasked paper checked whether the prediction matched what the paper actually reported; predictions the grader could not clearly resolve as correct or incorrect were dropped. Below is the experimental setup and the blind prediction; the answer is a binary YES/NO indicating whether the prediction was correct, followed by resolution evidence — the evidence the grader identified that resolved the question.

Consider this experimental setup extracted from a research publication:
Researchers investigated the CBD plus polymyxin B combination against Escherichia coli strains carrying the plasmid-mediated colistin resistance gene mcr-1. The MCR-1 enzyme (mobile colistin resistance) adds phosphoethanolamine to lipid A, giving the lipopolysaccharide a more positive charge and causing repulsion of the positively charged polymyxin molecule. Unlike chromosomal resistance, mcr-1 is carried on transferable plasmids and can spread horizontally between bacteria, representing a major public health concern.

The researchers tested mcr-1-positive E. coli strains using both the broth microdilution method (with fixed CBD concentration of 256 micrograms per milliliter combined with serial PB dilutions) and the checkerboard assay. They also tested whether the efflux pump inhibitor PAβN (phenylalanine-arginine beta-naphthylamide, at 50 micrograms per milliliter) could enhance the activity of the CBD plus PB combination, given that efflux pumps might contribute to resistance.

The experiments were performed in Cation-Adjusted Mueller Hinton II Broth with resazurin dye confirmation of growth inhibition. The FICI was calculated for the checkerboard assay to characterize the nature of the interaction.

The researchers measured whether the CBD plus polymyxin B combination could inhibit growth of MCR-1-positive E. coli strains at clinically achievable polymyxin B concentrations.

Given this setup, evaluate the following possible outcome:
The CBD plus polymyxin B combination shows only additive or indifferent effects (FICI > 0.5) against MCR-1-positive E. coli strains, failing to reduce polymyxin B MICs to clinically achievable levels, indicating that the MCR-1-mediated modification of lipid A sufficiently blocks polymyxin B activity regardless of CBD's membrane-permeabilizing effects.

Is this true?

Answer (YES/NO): NO